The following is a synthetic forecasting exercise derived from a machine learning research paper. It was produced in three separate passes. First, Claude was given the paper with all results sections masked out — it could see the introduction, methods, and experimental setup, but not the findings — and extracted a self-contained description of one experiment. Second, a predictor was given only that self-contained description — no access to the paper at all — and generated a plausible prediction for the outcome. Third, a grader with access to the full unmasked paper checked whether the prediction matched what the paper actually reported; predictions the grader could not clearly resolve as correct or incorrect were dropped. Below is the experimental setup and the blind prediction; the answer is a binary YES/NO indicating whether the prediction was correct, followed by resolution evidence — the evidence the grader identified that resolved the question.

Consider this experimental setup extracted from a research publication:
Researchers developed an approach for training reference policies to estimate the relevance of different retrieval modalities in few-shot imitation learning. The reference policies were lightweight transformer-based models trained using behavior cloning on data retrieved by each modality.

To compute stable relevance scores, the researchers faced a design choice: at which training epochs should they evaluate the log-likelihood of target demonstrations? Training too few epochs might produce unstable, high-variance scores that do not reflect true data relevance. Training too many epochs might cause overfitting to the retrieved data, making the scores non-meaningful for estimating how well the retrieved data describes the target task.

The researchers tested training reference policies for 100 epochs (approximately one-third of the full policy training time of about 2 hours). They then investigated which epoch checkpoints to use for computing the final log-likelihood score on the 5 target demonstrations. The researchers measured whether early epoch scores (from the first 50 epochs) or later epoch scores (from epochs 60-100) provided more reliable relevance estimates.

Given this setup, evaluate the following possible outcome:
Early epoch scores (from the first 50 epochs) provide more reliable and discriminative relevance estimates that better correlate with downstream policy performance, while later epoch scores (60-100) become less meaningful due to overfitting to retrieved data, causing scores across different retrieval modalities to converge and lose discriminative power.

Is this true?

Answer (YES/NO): NO